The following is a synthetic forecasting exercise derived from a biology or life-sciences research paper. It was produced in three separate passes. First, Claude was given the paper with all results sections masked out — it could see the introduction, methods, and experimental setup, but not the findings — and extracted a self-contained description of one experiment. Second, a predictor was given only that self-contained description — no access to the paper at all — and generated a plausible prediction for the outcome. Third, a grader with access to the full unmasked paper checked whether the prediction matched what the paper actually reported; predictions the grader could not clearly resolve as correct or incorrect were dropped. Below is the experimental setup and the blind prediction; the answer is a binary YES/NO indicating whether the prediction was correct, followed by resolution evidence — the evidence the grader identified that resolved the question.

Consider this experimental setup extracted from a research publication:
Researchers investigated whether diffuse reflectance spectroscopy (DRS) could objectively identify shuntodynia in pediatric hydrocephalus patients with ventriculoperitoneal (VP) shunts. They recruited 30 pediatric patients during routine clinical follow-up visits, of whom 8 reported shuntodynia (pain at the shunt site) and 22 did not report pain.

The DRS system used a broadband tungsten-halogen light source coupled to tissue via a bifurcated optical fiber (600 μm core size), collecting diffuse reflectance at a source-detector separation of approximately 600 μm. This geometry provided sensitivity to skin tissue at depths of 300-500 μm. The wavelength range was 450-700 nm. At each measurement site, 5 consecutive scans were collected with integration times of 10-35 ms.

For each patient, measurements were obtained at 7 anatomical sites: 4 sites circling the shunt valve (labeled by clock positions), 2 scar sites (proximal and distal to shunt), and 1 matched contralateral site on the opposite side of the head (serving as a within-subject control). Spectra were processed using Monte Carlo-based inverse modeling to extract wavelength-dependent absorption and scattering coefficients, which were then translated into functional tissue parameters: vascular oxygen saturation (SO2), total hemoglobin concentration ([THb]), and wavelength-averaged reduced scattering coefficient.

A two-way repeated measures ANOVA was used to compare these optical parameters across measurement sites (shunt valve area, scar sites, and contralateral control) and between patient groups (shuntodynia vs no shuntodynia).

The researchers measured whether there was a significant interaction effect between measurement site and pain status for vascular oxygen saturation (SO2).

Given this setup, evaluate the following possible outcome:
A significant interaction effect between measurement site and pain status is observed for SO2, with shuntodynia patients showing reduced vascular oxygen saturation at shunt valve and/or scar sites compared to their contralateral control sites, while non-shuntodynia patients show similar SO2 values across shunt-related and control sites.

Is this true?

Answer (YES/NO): YES